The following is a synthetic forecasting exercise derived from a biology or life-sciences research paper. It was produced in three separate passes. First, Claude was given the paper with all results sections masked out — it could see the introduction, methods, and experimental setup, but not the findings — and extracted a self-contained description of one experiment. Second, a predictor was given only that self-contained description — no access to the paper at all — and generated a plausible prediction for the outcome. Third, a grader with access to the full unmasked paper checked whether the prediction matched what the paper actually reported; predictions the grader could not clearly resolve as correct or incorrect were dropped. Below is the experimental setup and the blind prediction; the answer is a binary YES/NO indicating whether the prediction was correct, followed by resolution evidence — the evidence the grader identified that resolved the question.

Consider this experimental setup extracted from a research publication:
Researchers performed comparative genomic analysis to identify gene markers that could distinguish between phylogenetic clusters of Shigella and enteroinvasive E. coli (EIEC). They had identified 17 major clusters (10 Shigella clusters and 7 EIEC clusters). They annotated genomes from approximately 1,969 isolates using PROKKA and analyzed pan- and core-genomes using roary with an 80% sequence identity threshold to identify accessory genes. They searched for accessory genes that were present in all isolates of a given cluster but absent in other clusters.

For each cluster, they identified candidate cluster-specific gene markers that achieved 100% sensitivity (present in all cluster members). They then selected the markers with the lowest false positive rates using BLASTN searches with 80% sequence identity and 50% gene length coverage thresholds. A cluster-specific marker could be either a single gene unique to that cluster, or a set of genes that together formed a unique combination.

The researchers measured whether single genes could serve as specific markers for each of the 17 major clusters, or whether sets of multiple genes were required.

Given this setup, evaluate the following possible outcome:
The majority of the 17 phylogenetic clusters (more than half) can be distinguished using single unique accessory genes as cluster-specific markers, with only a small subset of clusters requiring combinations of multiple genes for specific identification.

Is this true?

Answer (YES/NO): NO